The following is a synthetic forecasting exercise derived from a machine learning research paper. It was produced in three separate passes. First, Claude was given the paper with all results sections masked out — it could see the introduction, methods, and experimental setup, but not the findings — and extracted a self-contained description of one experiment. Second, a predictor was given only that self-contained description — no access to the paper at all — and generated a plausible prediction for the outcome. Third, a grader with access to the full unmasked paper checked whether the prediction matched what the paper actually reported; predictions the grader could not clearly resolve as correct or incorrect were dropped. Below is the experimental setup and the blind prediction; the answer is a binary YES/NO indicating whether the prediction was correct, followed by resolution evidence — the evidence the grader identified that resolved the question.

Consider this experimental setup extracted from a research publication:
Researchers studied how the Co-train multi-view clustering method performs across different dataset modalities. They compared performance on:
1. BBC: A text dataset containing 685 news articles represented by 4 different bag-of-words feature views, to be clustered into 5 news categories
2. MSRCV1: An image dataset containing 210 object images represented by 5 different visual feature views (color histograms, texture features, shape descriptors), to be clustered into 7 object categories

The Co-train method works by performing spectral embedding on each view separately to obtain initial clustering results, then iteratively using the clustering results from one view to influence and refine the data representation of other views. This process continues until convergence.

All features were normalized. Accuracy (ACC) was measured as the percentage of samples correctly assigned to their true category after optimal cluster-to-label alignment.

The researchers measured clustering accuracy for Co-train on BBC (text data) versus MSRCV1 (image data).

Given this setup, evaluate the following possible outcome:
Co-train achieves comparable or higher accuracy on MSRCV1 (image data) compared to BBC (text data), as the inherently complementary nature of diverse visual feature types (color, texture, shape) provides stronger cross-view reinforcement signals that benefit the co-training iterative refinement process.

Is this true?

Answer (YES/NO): YES